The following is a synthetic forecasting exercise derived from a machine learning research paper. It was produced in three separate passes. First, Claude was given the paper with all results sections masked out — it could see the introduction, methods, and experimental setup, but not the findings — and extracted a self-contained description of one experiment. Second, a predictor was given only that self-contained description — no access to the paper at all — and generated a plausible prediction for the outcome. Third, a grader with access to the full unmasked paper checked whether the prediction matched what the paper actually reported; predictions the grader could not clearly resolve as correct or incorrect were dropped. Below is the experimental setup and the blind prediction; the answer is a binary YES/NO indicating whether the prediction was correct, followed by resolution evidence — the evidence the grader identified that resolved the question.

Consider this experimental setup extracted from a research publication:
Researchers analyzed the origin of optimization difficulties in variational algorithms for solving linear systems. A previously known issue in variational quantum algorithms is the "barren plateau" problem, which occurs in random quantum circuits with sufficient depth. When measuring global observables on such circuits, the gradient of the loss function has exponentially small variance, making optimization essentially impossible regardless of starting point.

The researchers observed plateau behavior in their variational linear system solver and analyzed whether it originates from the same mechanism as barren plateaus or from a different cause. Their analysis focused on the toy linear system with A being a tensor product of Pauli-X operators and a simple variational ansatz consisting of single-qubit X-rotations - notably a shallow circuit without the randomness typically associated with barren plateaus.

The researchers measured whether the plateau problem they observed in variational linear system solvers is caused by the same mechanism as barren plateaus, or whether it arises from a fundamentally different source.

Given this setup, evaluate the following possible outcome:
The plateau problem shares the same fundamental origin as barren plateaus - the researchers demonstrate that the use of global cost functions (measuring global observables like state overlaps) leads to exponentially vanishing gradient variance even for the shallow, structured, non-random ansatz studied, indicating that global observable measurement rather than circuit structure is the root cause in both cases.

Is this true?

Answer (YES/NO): NO